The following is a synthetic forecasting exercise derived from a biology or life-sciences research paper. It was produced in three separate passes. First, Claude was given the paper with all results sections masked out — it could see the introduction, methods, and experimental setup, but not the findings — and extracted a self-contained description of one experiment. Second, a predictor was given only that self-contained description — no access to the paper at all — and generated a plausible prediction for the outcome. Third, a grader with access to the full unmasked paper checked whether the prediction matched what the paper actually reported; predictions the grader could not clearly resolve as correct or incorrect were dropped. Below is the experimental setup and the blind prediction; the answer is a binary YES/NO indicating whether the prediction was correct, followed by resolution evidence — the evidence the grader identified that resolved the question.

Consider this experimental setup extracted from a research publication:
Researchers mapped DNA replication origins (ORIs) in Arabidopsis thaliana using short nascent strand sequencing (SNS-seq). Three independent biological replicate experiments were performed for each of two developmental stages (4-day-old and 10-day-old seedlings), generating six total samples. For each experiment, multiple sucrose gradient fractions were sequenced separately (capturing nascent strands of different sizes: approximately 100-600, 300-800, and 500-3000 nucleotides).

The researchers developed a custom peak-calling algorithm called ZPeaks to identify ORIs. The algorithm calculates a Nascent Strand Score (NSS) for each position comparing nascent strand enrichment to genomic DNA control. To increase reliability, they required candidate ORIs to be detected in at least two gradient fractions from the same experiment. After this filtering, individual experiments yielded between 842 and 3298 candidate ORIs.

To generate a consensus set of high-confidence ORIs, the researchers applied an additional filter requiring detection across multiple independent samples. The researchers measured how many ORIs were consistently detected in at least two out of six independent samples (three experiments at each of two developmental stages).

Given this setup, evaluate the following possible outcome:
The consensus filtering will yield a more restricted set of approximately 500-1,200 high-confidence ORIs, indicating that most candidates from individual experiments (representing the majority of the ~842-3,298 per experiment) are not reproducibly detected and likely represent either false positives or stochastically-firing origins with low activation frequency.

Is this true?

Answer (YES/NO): NO